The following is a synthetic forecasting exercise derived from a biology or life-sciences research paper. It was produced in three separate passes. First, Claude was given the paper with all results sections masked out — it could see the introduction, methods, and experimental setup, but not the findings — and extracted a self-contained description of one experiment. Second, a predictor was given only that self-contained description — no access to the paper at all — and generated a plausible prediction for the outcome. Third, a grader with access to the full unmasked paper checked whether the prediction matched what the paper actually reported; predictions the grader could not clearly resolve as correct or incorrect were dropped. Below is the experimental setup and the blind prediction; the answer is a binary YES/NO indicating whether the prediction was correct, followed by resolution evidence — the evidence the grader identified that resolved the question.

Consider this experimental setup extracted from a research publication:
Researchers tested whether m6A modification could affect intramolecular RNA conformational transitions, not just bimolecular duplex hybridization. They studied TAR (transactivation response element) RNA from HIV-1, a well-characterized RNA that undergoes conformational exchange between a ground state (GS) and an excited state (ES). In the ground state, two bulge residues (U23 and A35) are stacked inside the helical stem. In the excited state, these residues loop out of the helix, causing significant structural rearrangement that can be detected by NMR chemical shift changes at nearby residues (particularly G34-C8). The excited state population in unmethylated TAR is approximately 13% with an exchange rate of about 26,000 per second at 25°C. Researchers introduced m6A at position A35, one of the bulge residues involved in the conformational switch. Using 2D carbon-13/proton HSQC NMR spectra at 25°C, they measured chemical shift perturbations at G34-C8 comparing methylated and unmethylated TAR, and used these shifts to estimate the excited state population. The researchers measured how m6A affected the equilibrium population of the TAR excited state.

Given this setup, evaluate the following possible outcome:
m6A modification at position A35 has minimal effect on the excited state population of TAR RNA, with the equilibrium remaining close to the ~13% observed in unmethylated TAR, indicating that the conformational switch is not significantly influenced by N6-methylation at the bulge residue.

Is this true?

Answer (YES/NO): NO